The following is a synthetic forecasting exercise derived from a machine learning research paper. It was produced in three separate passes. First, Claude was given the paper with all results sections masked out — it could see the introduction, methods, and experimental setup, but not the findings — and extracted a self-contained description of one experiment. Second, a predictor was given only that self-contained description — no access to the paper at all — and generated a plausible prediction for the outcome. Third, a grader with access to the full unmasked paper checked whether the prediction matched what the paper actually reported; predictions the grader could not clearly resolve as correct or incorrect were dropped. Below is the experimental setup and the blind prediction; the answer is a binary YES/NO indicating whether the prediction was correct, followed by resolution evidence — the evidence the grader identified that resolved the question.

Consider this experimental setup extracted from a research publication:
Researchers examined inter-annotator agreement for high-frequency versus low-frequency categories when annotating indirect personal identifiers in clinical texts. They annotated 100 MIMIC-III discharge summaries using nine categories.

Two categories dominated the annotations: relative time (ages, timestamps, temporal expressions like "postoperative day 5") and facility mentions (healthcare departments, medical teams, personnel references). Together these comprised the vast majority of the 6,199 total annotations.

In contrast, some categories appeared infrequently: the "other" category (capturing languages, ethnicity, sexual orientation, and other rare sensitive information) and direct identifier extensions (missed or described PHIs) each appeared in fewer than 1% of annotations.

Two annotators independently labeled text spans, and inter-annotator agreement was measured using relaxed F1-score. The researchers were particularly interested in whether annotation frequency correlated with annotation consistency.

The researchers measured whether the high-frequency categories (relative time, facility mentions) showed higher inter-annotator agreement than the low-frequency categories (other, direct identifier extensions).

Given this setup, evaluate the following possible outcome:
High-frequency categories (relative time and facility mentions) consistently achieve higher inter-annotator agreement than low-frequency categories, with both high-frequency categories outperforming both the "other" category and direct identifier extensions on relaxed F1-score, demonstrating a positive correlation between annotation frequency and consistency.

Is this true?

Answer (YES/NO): NO